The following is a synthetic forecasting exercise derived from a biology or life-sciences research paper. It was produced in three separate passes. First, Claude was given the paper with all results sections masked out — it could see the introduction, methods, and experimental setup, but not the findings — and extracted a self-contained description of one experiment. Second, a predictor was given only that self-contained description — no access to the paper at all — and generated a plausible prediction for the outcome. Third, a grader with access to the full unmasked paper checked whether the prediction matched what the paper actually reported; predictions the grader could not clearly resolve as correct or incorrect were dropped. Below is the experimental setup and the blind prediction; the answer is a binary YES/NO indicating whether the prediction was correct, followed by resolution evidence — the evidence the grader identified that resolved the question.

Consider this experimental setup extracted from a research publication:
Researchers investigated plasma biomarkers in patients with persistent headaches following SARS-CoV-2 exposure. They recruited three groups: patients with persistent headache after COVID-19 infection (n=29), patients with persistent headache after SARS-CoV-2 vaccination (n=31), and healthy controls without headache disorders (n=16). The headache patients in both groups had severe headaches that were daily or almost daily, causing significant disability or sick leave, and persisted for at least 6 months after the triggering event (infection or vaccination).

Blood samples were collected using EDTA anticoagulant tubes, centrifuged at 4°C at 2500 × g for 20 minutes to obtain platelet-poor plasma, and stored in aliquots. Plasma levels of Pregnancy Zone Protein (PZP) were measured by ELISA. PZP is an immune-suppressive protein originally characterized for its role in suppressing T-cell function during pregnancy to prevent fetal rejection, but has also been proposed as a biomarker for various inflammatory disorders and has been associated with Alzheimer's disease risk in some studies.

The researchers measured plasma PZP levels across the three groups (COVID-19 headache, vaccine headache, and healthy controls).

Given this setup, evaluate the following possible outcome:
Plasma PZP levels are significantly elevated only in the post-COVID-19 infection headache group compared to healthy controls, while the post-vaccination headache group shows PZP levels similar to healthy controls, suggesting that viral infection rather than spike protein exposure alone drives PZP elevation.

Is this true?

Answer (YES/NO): NO